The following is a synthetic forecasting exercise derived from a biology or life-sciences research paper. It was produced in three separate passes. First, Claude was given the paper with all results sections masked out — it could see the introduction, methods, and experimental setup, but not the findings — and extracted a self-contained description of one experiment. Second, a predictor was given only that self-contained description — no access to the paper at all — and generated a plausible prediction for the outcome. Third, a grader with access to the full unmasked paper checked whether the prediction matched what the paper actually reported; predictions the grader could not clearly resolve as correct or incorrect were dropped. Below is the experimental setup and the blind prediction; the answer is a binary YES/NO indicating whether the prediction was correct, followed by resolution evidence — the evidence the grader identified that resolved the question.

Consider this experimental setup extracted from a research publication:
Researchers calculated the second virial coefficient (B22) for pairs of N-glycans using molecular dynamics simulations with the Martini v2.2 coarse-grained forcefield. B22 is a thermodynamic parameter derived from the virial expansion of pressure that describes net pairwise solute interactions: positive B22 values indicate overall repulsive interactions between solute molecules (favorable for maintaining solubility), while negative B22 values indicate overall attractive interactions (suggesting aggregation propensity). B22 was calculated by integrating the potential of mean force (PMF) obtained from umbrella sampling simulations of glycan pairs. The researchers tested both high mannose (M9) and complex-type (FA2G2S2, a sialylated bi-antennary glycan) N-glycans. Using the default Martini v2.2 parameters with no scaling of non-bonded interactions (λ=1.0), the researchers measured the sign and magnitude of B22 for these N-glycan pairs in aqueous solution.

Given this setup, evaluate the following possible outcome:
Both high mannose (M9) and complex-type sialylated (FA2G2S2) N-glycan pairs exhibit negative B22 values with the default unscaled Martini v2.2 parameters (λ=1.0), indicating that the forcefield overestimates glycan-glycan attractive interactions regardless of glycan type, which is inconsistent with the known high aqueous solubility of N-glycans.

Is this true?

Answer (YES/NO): YES